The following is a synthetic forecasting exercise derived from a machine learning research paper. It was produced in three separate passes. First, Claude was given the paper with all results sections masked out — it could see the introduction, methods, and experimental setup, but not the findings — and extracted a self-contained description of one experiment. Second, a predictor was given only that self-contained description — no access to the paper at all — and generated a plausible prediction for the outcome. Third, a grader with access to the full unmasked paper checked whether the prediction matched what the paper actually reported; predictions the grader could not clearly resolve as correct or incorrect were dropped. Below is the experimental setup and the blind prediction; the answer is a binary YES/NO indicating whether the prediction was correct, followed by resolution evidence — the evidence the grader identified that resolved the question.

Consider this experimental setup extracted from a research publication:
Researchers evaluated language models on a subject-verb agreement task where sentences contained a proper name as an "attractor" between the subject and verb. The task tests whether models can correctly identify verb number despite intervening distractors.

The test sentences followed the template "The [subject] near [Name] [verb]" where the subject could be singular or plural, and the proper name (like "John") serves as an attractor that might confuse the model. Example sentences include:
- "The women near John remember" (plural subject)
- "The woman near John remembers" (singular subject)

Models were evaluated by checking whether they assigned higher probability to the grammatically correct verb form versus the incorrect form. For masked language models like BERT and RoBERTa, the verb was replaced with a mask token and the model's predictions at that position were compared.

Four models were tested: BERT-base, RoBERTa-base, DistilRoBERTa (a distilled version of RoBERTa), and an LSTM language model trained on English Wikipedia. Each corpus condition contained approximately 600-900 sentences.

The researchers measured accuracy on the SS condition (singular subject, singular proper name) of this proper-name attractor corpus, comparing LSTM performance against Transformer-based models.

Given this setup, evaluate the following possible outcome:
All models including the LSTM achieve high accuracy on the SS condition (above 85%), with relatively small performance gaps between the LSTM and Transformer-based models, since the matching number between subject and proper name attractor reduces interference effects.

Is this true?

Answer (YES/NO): NO